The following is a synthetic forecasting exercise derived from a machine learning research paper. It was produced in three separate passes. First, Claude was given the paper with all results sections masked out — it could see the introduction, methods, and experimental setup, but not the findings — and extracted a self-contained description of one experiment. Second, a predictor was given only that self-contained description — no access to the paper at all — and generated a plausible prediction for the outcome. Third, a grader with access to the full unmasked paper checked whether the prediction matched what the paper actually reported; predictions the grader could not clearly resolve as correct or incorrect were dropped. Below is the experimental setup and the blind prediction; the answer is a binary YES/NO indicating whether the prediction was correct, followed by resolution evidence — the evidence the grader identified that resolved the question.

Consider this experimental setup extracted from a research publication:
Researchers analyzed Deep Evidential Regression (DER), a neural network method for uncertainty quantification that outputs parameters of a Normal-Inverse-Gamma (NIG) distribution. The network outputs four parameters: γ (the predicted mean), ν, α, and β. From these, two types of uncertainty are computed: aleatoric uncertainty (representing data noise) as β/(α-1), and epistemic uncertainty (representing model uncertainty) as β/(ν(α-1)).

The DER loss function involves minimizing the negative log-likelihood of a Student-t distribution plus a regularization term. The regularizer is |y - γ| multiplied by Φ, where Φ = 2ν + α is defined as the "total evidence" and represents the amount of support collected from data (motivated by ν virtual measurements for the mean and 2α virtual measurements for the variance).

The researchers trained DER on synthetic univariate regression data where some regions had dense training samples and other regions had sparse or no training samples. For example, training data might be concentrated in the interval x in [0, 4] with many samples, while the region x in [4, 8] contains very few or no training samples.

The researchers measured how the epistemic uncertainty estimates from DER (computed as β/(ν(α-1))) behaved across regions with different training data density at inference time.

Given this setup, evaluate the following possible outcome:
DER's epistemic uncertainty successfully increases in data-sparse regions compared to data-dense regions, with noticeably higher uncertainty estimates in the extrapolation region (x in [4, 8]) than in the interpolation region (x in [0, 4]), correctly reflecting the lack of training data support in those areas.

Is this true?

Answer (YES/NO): YES